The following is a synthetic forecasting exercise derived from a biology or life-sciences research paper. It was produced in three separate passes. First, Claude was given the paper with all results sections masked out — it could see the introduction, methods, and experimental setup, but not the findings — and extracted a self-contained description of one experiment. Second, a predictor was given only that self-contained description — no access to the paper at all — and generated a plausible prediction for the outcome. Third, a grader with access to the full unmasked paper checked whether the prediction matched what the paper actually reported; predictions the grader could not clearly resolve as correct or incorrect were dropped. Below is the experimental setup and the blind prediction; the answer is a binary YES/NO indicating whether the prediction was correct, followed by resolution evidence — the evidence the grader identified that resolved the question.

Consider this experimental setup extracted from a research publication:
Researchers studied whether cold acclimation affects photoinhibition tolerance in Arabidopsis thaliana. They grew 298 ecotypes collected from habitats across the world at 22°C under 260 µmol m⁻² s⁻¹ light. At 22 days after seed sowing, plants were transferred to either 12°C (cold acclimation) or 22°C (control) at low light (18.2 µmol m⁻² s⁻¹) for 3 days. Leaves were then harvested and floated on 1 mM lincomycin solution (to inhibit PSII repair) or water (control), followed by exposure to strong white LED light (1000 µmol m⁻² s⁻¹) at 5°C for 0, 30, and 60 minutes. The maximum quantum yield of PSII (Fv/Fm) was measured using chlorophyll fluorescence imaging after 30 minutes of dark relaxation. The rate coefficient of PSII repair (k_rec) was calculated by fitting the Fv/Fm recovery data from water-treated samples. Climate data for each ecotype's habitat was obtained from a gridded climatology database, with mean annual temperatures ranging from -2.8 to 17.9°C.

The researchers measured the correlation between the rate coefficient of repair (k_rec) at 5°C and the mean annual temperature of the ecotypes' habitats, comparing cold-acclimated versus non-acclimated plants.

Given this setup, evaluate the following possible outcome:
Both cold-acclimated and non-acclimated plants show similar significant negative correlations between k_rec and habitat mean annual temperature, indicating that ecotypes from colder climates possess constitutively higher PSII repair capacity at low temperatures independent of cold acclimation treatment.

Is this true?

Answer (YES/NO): NO